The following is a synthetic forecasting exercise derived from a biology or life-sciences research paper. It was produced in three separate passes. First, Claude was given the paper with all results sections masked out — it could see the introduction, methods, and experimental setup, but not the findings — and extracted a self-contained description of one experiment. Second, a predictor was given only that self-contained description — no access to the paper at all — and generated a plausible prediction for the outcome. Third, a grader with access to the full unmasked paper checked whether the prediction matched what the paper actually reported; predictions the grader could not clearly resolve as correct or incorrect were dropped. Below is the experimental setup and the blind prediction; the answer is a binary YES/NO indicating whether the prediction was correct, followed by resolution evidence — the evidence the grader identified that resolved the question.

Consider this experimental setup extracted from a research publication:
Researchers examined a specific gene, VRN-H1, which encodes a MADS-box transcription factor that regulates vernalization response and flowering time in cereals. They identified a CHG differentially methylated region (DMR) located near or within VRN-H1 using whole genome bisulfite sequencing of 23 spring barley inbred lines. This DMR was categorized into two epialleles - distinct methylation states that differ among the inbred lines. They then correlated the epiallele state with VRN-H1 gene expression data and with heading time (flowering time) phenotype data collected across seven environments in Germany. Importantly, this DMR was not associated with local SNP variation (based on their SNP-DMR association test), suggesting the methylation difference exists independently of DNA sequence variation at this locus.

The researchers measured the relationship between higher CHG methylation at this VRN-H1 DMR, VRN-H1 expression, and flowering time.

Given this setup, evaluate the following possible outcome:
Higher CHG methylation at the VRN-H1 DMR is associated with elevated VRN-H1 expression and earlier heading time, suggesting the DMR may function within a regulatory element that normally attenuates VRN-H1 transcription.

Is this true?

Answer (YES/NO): YES